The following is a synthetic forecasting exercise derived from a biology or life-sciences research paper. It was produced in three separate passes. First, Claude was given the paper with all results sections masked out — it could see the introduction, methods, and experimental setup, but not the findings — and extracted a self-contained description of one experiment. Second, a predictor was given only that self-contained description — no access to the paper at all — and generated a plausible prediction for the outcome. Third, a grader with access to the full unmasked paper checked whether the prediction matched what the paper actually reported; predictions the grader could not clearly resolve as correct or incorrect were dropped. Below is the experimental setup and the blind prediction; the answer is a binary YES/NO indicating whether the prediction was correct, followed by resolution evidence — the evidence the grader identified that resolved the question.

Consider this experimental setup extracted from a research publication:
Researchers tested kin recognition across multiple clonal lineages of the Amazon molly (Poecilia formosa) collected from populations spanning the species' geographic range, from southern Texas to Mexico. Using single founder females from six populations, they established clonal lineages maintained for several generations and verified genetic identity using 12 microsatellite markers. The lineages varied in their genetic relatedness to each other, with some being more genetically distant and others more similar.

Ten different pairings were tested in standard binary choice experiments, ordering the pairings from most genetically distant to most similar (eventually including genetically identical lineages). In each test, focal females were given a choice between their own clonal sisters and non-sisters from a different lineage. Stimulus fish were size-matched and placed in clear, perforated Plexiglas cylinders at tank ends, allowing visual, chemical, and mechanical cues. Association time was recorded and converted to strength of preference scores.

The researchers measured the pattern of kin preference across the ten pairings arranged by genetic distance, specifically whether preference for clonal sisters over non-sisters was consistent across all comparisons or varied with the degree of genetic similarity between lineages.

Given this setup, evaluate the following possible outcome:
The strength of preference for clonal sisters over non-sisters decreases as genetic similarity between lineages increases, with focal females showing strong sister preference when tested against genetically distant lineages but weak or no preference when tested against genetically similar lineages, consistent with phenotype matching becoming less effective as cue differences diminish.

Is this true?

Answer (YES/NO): NO